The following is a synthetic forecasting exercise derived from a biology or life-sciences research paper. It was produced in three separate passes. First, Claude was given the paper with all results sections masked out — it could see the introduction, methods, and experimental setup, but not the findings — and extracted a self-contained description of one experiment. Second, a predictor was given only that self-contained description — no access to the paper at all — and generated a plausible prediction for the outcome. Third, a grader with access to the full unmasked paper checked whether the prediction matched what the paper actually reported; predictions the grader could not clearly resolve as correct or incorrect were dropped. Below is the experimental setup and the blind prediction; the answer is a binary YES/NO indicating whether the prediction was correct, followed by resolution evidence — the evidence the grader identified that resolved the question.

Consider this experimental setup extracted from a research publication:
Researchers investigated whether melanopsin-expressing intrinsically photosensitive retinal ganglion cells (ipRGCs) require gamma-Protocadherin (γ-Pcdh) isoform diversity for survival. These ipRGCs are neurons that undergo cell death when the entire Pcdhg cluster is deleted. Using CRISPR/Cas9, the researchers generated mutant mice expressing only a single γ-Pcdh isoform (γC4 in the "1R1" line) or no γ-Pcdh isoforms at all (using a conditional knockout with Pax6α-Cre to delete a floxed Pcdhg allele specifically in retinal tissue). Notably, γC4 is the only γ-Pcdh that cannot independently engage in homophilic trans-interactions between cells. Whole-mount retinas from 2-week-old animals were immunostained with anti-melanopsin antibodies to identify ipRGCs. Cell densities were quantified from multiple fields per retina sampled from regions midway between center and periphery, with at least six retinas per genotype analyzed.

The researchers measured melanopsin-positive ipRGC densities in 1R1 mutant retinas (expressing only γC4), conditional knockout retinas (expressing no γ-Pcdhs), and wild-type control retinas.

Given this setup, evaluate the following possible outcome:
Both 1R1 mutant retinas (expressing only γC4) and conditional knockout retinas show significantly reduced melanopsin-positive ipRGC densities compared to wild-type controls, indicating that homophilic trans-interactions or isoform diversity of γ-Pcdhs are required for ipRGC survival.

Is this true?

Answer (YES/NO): NO